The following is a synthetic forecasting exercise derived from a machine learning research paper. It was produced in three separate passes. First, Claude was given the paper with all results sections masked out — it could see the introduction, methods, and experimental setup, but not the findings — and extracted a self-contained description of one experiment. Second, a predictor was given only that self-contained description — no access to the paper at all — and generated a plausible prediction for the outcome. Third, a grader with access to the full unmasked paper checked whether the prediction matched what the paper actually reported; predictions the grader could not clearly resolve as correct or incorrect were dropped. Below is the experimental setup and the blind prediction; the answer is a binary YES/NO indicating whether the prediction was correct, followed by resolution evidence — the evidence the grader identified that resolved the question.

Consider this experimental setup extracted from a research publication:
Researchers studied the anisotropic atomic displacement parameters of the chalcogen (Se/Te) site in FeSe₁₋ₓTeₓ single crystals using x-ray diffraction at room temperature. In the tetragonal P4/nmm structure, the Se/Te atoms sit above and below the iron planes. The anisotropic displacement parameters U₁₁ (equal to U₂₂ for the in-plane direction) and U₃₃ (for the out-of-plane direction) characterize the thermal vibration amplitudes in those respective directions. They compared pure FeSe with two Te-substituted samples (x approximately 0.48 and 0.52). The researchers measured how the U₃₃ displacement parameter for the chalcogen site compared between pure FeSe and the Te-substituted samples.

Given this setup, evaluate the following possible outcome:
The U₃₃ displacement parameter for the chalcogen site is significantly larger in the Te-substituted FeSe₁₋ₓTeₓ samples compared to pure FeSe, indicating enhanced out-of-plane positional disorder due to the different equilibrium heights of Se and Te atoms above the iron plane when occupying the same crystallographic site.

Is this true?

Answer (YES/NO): YES